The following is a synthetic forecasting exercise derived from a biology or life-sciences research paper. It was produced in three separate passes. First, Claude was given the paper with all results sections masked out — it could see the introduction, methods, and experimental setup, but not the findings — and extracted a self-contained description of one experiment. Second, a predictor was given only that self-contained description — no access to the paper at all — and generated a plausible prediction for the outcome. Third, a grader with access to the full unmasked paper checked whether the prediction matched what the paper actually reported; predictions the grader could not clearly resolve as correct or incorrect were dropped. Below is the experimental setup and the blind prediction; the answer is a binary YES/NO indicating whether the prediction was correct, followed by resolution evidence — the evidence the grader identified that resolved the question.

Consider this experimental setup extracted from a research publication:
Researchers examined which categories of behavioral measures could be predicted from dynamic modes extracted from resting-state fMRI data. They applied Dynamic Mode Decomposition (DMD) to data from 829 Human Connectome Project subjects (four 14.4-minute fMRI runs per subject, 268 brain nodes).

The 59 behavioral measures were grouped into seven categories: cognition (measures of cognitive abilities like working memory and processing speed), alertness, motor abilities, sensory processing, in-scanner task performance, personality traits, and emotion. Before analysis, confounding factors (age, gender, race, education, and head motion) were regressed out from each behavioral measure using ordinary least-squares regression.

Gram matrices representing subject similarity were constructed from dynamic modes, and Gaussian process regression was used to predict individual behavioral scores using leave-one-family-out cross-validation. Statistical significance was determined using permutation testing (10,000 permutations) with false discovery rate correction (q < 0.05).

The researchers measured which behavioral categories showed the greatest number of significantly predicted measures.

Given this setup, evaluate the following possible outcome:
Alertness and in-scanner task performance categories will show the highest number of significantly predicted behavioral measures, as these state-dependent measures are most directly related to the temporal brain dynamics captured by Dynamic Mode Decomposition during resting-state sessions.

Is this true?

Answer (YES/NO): NO